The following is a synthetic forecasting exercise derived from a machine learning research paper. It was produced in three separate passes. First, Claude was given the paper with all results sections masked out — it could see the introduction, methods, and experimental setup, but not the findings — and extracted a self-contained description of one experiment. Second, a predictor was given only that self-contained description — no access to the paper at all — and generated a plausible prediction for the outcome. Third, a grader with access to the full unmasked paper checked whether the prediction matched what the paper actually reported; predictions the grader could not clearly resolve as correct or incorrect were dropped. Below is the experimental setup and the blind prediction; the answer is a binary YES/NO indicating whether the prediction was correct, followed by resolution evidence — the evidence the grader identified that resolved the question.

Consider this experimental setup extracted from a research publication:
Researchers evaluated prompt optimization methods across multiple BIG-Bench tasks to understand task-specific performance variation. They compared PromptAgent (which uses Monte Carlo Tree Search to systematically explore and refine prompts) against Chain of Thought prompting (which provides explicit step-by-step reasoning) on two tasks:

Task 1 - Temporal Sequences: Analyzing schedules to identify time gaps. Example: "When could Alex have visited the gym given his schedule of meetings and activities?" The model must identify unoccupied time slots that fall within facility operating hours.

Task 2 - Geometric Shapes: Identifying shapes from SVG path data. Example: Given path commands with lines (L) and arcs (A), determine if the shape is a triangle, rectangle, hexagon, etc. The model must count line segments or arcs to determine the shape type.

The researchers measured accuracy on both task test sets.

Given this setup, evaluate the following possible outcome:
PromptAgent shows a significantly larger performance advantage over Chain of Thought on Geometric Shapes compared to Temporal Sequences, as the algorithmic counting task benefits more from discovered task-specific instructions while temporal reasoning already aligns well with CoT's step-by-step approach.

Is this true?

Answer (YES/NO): NO